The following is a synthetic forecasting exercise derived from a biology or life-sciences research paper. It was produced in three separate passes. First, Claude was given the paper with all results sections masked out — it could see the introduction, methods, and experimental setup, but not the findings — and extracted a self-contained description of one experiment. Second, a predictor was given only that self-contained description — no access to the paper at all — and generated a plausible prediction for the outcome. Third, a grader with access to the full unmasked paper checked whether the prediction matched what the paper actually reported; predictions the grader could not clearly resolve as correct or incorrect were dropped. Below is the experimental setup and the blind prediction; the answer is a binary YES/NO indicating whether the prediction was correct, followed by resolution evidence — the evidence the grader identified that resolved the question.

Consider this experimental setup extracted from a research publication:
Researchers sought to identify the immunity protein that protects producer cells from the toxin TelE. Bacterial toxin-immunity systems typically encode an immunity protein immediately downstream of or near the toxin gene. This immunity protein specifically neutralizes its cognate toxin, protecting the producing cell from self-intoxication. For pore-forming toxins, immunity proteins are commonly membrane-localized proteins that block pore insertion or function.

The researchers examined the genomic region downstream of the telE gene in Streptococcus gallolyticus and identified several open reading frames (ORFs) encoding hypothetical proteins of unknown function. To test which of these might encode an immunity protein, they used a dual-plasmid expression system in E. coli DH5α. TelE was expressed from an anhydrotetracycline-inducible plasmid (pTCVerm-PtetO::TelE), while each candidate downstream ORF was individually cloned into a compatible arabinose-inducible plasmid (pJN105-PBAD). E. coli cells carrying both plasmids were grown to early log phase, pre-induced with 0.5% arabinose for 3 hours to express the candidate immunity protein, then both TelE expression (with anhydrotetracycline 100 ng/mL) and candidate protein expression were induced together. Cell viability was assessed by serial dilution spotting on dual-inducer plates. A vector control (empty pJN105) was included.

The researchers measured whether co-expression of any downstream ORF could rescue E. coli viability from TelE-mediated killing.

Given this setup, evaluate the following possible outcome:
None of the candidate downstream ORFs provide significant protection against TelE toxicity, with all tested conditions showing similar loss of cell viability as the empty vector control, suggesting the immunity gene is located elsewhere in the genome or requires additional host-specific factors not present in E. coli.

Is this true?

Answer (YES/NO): NO